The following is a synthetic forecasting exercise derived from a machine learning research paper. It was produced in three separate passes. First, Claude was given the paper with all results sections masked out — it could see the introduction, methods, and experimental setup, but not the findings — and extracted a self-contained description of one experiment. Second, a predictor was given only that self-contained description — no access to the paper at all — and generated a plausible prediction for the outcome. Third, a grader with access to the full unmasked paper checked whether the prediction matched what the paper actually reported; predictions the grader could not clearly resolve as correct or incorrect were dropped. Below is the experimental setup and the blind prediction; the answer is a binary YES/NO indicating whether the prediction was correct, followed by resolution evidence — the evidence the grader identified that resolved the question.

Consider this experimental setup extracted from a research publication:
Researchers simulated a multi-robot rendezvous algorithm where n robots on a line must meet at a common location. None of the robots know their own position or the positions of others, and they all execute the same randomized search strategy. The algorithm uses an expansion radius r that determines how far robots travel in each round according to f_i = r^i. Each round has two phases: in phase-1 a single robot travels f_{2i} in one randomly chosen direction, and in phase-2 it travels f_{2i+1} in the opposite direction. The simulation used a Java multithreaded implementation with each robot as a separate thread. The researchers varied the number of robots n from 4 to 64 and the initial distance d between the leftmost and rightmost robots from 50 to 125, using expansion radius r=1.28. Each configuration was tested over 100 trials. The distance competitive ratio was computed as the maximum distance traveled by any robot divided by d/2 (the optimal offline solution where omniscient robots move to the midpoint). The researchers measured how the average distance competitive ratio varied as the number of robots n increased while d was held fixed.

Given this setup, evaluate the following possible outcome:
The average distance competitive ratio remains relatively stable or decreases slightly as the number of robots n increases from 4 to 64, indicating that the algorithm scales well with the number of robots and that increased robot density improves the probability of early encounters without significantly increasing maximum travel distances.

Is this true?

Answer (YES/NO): YES